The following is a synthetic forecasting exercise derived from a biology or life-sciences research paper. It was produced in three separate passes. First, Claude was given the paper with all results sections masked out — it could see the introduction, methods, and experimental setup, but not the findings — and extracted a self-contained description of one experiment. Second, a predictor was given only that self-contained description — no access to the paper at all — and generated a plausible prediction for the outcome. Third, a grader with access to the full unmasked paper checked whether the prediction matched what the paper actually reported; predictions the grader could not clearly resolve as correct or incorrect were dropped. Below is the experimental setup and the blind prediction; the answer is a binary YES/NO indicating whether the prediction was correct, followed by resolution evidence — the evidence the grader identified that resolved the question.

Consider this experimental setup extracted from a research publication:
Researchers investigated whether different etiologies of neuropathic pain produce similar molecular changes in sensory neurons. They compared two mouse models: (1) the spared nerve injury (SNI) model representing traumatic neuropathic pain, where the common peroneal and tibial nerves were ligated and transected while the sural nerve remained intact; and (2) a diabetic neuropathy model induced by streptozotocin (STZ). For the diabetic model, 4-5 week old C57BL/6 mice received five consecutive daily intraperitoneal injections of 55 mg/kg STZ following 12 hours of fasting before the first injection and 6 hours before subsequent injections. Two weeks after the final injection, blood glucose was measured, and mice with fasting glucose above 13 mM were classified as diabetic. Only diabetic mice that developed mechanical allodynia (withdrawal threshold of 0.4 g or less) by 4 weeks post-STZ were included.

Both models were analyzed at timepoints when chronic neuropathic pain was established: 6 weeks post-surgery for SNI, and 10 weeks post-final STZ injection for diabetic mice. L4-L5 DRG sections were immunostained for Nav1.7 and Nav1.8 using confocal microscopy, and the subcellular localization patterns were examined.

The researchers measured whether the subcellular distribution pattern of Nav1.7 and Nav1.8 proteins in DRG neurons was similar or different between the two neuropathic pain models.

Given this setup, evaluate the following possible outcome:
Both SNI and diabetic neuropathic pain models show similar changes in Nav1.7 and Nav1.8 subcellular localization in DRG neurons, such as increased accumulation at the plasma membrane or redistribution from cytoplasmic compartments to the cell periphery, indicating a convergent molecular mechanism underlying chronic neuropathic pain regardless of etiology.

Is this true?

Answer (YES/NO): YES